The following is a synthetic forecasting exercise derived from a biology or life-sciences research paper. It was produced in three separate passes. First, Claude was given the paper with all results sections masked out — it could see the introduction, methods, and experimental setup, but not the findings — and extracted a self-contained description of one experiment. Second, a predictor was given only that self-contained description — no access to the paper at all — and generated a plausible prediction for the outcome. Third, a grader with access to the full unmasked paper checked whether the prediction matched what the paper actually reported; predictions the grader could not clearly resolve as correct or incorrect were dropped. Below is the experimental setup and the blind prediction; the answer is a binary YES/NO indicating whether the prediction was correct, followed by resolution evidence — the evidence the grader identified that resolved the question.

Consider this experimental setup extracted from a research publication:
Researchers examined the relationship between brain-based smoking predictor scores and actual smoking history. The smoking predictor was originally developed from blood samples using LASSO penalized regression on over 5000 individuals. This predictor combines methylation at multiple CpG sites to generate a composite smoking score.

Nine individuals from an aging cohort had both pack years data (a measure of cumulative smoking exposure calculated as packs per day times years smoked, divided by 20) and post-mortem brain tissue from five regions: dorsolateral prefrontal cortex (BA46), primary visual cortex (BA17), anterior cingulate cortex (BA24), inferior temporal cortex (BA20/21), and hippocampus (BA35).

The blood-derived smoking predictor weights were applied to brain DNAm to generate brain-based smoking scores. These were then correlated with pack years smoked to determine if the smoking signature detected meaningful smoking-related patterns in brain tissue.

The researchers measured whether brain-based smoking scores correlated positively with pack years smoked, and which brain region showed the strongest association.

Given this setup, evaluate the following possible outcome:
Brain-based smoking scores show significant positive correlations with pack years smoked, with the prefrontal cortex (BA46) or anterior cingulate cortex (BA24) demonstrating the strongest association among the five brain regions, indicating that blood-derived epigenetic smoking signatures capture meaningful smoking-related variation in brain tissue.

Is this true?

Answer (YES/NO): NO